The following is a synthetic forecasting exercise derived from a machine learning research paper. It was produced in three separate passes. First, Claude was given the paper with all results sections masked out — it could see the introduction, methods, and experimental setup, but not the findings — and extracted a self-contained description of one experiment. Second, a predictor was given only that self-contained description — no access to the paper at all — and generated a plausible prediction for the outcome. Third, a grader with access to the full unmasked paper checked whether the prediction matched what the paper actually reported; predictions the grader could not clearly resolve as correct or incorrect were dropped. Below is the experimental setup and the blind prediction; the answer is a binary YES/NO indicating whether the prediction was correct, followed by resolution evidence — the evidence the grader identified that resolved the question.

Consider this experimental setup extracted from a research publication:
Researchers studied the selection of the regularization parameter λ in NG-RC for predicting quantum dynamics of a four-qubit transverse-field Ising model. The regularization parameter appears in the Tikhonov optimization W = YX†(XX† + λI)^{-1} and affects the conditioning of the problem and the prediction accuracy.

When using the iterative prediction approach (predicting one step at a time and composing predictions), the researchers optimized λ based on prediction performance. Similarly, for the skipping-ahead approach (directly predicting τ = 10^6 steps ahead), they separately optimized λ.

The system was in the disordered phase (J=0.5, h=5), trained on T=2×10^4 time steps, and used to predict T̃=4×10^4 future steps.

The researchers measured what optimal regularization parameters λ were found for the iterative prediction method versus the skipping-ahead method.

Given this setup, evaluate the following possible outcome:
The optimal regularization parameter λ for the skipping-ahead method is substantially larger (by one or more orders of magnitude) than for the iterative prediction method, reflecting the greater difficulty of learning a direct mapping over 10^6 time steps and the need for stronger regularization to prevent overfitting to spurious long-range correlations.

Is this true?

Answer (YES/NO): NO